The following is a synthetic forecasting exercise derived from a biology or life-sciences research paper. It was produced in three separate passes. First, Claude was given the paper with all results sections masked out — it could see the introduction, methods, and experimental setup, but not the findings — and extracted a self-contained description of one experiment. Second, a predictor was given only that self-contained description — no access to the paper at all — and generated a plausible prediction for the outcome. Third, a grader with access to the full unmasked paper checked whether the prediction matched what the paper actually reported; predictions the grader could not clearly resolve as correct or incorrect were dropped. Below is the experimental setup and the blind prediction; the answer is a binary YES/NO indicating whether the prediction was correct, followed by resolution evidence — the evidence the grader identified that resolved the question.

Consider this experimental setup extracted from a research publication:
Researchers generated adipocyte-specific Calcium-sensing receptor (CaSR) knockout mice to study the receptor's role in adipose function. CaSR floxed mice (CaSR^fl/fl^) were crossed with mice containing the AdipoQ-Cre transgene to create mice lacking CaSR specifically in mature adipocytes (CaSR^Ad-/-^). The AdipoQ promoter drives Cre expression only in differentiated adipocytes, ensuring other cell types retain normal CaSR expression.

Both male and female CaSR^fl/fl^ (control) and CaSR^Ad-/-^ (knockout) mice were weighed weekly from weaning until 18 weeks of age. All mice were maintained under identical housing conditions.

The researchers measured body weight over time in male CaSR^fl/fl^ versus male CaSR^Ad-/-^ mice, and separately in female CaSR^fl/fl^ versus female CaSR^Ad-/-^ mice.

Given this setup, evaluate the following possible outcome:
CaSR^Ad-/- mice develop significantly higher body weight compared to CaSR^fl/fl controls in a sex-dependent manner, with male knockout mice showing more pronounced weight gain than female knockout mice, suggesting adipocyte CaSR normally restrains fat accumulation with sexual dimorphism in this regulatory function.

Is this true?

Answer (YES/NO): NO